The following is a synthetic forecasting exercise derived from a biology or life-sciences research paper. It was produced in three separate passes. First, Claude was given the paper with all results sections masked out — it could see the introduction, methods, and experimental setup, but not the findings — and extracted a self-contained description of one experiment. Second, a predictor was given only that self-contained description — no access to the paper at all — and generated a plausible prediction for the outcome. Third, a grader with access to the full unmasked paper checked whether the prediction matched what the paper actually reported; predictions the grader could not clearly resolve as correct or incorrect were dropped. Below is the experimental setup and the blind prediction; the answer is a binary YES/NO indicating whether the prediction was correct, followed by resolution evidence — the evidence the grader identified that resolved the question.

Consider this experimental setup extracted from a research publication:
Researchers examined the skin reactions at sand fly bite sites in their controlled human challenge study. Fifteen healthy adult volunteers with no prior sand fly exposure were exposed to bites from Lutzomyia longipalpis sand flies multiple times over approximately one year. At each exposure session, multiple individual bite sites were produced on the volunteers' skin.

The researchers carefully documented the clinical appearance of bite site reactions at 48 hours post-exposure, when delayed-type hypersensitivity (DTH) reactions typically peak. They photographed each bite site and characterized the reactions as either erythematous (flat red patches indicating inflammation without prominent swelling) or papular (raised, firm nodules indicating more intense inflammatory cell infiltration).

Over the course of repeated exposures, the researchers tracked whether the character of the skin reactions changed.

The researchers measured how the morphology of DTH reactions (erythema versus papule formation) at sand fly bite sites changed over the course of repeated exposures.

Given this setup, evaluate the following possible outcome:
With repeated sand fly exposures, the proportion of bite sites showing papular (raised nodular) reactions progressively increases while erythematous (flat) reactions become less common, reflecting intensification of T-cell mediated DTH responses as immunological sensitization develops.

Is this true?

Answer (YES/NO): NO